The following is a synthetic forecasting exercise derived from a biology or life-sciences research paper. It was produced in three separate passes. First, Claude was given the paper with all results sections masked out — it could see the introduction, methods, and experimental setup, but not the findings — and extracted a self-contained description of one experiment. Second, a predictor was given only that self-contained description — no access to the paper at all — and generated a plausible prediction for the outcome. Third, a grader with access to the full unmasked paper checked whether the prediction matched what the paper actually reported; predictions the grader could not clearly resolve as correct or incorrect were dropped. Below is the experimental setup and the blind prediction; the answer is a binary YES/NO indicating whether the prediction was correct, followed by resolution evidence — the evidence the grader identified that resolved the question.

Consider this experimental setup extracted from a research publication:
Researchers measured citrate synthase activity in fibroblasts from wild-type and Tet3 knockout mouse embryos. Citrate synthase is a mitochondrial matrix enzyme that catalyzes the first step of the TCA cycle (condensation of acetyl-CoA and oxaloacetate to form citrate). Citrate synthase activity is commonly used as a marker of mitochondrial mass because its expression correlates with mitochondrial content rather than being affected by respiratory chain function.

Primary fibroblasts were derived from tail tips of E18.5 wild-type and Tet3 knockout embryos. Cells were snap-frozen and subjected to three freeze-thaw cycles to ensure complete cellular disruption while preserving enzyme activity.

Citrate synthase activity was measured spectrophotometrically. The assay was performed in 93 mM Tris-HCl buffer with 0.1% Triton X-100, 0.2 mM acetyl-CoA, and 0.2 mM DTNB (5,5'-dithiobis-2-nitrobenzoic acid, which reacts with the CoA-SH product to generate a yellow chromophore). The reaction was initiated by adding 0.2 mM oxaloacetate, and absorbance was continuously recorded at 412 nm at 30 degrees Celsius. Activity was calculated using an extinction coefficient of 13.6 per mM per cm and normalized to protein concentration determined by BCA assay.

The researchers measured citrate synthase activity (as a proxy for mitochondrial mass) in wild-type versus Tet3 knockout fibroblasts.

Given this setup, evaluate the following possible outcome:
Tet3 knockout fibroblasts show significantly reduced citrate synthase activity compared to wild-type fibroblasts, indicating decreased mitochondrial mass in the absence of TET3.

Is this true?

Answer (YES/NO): NO